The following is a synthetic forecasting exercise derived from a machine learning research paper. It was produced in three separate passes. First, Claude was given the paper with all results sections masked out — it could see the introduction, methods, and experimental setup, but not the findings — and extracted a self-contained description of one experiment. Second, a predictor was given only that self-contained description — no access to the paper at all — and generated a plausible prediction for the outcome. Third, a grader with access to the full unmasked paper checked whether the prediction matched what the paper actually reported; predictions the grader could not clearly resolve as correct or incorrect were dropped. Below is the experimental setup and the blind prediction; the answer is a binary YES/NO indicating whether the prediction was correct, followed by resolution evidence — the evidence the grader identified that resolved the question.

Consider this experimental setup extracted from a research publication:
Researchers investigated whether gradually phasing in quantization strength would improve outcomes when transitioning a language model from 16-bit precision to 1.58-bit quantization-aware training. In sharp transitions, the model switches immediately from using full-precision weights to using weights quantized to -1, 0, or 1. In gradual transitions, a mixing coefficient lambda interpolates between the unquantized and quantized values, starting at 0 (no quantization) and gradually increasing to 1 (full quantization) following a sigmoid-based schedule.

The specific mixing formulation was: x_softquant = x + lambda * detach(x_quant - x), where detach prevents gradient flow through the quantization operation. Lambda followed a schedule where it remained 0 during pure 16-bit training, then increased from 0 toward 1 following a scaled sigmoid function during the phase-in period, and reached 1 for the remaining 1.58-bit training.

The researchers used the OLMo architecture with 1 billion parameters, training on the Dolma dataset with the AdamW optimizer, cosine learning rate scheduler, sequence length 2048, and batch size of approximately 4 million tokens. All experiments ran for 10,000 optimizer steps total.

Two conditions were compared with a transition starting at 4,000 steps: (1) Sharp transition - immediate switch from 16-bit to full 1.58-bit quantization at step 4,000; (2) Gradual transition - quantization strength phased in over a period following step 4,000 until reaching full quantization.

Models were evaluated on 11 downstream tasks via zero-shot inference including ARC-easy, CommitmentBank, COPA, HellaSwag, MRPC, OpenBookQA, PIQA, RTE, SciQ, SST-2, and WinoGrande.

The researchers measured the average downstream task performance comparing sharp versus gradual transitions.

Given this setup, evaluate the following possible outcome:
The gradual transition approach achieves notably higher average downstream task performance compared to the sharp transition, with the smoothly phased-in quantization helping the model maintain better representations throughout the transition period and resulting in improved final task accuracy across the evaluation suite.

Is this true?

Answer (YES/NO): NO